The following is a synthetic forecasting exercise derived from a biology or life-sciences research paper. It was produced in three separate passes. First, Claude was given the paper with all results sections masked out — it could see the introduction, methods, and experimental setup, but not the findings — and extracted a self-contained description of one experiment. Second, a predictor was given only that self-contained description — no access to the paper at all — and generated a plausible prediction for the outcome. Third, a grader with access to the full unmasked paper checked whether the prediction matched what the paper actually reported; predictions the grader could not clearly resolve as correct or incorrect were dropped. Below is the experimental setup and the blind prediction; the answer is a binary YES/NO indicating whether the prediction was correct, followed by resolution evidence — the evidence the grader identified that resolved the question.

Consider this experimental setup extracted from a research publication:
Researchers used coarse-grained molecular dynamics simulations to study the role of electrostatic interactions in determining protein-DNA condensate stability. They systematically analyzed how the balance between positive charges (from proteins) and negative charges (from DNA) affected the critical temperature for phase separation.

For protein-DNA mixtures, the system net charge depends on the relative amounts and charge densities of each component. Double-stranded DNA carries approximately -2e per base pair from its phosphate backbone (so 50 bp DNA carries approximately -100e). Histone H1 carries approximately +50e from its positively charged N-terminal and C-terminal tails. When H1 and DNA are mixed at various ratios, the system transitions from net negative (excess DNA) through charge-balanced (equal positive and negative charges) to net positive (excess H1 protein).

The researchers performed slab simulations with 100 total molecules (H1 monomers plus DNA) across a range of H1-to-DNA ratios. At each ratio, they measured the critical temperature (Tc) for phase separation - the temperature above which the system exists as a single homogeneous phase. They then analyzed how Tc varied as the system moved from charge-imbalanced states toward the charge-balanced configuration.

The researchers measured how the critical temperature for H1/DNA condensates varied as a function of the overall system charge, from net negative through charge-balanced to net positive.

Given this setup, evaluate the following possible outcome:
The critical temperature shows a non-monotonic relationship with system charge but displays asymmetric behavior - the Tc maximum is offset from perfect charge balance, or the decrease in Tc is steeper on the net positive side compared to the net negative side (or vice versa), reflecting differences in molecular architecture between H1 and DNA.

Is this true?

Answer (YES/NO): YES